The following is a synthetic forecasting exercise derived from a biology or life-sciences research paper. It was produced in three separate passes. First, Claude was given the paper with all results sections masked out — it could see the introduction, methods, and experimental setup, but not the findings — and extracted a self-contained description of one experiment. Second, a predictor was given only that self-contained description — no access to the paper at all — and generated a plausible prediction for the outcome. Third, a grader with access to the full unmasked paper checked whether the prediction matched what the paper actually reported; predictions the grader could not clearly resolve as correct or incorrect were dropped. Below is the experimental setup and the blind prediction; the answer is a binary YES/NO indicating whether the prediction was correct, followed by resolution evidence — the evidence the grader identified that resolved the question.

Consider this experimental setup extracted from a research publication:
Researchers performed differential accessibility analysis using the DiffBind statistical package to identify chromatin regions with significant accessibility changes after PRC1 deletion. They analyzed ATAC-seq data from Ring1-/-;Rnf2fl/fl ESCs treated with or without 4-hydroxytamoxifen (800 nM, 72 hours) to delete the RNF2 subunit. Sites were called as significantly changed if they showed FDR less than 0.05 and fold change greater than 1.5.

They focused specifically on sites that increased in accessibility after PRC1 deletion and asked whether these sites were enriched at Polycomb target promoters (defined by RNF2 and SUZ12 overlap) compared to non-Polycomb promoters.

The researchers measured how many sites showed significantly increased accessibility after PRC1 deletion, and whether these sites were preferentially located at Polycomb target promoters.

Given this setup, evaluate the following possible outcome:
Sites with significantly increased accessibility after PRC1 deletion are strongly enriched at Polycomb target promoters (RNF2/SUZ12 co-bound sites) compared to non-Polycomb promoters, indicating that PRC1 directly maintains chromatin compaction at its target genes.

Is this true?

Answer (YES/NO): NO